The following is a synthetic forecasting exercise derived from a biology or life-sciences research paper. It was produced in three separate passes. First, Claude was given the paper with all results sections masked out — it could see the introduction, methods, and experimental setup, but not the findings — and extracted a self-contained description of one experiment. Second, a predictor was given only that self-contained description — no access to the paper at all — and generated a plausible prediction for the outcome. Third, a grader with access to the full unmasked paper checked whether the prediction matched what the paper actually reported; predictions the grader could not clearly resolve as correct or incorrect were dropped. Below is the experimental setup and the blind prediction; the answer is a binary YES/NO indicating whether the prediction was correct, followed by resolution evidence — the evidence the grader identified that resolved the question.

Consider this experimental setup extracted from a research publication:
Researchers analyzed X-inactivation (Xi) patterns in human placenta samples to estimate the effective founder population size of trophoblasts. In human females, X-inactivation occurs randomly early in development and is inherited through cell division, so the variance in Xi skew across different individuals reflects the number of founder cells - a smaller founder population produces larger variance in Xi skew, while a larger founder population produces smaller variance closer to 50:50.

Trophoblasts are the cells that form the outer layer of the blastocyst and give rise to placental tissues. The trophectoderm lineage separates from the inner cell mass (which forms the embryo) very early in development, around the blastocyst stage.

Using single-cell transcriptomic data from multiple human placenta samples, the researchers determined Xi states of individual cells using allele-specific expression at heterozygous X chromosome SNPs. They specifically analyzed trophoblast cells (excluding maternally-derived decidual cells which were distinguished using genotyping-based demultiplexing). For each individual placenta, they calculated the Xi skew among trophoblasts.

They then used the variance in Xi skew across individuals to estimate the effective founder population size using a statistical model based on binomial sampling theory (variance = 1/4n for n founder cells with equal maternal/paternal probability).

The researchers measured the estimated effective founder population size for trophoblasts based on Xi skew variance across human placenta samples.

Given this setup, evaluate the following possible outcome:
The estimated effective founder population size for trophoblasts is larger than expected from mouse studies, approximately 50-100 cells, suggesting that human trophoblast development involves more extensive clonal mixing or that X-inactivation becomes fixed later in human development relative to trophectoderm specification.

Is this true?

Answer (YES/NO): NO